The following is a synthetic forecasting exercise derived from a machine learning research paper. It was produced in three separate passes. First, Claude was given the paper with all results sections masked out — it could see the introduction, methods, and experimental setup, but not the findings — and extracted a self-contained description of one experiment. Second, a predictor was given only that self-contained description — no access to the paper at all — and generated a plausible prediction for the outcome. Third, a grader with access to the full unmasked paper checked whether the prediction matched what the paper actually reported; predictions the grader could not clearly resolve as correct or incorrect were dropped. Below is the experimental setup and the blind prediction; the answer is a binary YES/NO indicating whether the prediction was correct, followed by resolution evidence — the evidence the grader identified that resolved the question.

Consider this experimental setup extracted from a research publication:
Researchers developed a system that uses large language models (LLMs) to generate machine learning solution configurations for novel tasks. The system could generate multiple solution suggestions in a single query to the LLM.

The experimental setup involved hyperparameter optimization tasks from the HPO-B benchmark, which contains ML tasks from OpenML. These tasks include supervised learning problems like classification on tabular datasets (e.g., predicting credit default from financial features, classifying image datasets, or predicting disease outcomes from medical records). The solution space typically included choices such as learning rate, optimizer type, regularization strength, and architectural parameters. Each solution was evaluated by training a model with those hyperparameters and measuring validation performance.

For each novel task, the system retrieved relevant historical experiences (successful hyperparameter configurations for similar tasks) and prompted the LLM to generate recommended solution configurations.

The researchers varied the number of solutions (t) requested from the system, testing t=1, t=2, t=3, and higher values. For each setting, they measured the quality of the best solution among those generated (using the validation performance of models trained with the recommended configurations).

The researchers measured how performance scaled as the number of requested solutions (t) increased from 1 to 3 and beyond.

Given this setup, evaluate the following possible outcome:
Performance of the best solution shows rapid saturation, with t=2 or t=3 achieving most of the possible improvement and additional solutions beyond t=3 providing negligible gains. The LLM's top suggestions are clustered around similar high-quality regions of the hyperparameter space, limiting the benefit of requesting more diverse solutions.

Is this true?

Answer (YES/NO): YES